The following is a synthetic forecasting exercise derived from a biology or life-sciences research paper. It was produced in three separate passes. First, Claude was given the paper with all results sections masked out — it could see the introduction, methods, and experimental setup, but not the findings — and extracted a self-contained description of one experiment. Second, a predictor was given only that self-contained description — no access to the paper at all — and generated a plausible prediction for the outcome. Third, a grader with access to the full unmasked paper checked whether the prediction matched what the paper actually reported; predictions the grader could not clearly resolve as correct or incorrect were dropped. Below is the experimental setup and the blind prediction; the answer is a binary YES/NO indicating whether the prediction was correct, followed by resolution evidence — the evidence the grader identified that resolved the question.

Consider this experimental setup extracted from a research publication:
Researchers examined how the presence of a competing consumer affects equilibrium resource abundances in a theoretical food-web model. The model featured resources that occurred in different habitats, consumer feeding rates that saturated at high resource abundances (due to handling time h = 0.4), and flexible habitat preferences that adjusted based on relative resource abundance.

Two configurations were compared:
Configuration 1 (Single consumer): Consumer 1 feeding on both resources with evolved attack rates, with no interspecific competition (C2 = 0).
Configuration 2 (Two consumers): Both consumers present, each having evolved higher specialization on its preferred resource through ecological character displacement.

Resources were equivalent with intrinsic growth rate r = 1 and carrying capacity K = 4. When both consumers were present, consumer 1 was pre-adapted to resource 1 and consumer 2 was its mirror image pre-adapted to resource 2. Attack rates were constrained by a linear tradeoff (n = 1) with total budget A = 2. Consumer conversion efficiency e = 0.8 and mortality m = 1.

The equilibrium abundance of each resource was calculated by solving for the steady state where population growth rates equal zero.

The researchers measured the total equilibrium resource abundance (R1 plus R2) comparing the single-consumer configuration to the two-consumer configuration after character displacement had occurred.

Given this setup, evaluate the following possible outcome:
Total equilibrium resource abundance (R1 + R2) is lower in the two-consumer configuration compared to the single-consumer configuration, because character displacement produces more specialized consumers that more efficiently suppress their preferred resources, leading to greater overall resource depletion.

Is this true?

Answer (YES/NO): YES